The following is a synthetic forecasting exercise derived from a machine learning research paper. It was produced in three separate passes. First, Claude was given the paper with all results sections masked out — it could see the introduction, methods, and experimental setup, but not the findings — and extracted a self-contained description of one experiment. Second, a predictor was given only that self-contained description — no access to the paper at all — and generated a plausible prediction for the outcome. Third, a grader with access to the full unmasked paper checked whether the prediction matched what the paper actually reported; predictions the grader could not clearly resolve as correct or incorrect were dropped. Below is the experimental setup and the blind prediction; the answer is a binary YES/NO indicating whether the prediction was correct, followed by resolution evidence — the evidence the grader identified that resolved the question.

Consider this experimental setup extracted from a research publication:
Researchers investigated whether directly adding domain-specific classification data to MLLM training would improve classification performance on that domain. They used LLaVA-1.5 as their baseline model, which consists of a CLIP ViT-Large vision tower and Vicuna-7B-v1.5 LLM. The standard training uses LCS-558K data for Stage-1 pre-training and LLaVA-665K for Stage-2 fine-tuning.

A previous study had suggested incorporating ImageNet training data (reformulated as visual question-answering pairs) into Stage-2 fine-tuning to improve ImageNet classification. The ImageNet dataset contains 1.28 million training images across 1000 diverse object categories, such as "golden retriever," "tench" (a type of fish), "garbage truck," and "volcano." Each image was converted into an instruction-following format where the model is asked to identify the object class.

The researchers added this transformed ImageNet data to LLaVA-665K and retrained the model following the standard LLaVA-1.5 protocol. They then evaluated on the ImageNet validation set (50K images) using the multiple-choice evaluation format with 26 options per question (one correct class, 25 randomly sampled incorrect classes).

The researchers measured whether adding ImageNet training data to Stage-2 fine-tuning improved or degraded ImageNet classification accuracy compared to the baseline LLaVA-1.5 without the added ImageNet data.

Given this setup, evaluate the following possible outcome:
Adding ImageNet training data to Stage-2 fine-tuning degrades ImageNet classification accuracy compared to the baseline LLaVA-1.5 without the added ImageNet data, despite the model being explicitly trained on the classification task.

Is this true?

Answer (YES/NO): YES